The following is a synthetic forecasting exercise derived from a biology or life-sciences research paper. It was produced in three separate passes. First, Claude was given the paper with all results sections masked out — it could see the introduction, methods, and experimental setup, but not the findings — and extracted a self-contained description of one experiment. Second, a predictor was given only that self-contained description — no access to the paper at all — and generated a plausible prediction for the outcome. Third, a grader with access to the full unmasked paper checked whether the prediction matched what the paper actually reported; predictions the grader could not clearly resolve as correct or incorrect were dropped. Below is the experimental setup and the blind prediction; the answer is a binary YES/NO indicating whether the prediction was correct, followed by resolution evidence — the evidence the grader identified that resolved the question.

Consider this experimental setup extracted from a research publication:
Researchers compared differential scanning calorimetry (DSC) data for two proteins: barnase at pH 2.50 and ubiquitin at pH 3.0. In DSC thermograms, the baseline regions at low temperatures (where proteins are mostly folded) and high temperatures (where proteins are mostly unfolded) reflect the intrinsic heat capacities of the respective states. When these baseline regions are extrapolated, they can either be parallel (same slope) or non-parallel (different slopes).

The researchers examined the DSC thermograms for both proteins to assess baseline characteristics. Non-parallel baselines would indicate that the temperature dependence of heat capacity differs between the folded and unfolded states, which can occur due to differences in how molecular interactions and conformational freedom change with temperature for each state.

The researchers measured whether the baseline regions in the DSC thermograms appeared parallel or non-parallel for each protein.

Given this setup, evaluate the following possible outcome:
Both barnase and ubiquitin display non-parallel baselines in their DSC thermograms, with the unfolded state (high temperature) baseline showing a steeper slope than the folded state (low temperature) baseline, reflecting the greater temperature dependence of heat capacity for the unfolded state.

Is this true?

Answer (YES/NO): NO